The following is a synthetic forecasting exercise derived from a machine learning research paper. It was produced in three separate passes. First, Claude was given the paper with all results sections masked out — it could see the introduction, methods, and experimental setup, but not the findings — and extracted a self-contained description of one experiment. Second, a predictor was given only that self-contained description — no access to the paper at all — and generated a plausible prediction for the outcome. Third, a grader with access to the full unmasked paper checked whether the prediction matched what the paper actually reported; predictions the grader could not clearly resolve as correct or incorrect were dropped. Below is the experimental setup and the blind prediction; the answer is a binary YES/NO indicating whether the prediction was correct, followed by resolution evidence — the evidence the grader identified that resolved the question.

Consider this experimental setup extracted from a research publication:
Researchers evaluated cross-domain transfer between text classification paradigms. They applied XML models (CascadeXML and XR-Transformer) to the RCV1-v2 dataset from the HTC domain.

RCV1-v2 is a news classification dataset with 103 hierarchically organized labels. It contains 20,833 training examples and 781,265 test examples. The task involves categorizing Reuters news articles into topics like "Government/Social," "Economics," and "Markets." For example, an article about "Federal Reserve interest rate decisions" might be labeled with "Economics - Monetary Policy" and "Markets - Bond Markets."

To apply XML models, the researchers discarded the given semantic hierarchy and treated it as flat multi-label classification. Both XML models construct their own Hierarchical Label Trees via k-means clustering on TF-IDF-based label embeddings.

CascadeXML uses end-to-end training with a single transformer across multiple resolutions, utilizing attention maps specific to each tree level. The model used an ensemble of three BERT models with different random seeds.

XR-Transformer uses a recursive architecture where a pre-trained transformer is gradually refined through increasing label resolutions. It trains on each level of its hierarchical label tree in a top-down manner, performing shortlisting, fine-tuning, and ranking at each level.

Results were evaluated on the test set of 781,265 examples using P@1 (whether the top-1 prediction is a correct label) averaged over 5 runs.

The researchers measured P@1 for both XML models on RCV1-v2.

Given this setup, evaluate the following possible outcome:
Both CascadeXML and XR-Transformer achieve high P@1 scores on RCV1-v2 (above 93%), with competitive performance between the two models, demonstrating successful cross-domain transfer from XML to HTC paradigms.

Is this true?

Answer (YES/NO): YES